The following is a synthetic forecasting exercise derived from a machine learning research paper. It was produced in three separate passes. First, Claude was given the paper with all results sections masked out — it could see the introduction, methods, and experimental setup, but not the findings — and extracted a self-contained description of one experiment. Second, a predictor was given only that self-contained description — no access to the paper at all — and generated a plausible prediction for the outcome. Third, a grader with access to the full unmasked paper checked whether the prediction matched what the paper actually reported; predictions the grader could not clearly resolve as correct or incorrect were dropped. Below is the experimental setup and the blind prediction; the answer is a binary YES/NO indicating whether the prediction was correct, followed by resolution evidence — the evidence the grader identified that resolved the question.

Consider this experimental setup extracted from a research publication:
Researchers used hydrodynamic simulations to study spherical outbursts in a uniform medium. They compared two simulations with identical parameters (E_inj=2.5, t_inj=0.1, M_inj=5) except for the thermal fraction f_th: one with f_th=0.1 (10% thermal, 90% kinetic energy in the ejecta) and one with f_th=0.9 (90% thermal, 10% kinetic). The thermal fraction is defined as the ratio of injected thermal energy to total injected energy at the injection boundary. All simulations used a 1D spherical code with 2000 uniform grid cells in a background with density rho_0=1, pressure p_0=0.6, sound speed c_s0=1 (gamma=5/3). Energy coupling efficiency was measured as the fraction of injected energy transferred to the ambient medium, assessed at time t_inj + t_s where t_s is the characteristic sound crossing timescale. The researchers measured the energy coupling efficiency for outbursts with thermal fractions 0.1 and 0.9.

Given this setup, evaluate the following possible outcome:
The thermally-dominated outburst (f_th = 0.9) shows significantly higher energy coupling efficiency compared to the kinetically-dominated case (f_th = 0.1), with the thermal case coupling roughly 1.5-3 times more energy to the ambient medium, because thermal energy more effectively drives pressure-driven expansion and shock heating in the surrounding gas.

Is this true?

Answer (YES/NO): NO